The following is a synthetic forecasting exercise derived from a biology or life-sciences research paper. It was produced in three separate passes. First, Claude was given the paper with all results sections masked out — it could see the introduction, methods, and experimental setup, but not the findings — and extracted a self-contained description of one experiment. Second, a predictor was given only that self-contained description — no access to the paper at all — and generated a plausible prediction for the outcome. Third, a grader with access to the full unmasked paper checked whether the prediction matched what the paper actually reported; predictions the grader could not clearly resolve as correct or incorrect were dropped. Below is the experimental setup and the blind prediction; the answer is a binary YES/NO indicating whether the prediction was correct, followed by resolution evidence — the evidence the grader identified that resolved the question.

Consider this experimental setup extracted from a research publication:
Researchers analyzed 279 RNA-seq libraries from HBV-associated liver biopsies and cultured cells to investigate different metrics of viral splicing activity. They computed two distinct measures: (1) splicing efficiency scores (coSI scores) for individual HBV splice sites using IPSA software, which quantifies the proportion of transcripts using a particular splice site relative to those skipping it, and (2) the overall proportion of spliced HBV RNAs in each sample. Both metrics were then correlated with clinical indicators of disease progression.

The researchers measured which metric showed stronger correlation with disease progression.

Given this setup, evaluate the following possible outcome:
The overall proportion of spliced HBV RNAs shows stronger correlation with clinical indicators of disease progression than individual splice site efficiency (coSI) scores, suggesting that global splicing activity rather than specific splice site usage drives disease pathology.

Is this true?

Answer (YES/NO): NO